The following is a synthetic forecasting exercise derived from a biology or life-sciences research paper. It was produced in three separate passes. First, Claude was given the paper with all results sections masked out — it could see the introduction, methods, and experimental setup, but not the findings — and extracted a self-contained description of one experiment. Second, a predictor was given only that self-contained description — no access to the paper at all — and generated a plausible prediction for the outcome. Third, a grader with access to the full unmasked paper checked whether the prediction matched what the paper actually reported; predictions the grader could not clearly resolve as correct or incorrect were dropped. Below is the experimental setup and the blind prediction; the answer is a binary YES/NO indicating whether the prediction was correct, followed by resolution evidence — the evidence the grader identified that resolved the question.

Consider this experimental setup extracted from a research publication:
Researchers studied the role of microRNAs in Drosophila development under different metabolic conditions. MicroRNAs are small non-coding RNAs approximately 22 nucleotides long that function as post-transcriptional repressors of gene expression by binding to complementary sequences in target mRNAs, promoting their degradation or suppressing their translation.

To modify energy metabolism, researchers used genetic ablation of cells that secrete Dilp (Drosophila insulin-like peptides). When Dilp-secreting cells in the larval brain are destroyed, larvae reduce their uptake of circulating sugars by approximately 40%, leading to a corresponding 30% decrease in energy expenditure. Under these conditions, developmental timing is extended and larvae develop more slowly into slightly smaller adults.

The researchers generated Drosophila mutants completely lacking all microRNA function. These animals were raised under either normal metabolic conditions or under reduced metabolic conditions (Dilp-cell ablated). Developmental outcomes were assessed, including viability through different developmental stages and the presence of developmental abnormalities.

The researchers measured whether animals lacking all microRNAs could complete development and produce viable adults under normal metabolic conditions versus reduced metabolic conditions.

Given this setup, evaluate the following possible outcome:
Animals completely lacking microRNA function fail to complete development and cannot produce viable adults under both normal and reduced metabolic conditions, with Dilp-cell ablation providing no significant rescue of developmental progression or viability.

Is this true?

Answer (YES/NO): NO